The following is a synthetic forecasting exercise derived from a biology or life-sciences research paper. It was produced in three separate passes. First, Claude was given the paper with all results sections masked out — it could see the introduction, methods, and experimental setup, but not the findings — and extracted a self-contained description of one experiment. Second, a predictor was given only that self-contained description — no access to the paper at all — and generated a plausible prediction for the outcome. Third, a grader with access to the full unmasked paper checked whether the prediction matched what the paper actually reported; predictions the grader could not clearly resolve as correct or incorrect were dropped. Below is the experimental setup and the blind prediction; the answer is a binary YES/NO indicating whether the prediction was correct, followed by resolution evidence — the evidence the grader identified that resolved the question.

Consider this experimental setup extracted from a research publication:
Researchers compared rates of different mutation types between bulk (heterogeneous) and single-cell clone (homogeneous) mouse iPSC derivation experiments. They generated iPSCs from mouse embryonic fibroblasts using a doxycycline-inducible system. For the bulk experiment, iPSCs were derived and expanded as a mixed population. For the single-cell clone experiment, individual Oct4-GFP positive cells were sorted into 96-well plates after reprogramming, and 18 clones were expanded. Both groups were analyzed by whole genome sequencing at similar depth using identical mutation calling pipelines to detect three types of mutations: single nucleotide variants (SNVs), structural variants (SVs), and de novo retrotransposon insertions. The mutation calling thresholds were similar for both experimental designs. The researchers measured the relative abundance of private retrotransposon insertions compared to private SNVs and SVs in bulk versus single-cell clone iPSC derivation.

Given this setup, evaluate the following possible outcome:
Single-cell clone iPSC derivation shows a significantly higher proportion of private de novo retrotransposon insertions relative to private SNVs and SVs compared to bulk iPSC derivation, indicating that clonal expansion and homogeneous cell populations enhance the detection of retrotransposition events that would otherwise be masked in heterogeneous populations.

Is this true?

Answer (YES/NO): YES